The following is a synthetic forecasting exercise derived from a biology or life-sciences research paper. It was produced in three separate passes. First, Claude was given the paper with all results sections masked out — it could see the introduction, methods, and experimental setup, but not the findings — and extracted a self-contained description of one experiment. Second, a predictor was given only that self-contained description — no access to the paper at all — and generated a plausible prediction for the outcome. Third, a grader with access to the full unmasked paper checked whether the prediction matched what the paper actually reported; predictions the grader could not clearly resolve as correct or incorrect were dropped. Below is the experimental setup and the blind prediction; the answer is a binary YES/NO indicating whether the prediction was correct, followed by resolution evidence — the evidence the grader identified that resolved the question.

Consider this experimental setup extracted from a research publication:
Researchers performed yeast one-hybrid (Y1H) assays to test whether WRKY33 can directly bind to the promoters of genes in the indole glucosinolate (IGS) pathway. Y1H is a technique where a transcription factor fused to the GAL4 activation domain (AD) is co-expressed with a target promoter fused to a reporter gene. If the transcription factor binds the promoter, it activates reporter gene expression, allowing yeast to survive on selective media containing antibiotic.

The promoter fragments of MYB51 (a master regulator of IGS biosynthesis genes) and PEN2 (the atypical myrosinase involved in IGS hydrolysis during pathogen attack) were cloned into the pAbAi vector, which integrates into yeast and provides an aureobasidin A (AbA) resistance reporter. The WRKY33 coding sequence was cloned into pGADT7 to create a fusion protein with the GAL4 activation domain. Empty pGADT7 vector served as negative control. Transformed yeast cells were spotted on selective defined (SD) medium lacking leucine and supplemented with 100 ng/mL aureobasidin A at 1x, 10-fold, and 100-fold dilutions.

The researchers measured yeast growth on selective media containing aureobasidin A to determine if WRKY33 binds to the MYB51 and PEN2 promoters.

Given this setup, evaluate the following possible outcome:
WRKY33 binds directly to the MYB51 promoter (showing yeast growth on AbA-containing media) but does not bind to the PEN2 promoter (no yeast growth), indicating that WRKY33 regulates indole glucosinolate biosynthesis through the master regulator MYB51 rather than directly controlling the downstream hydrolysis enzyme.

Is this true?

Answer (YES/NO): NO